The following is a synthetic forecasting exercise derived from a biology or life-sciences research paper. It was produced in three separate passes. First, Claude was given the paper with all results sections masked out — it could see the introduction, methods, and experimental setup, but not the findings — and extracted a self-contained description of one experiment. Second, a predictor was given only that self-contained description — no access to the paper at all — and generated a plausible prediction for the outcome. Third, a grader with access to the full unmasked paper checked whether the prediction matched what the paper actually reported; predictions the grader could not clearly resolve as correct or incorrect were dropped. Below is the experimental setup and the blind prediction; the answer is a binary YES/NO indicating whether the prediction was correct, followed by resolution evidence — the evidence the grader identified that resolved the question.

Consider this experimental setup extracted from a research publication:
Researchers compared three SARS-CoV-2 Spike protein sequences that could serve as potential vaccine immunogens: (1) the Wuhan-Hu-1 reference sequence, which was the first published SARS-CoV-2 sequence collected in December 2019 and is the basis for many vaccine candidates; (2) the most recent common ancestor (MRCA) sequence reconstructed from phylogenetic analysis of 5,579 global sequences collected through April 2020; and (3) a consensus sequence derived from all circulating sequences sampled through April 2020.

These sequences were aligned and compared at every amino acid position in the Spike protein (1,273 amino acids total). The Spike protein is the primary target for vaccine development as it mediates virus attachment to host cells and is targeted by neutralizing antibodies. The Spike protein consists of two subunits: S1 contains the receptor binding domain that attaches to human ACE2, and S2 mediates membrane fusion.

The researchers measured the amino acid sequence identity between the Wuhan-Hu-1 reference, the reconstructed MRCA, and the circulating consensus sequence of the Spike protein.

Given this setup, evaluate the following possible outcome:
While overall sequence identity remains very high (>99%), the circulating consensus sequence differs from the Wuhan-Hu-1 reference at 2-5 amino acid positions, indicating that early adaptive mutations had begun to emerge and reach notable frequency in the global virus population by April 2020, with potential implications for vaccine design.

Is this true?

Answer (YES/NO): NO